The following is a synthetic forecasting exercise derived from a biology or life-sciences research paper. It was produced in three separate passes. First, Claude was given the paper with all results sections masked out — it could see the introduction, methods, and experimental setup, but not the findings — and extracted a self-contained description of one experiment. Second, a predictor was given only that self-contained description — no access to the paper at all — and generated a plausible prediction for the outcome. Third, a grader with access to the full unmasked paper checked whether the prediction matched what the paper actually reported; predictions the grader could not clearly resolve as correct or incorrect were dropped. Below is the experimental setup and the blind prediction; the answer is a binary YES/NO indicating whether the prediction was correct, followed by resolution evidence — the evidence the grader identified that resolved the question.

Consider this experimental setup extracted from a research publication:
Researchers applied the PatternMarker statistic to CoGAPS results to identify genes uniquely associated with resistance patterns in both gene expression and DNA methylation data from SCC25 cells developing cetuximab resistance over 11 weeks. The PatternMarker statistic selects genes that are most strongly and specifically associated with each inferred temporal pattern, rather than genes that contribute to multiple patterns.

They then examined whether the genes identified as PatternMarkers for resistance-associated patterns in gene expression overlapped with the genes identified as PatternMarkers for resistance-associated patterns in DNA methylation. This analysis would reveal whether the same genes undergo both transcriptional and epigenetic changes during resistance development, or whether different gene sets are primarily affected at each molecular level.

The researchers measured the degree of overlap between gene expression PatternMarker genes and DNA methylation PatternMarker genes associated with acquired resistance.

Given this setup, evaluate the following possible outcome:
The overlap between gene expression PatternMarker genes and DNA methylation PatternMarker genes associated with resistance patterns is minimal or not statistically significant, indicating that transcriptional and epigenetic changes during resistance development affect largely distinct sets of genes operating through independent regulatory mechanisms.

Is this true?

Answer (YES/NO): YES